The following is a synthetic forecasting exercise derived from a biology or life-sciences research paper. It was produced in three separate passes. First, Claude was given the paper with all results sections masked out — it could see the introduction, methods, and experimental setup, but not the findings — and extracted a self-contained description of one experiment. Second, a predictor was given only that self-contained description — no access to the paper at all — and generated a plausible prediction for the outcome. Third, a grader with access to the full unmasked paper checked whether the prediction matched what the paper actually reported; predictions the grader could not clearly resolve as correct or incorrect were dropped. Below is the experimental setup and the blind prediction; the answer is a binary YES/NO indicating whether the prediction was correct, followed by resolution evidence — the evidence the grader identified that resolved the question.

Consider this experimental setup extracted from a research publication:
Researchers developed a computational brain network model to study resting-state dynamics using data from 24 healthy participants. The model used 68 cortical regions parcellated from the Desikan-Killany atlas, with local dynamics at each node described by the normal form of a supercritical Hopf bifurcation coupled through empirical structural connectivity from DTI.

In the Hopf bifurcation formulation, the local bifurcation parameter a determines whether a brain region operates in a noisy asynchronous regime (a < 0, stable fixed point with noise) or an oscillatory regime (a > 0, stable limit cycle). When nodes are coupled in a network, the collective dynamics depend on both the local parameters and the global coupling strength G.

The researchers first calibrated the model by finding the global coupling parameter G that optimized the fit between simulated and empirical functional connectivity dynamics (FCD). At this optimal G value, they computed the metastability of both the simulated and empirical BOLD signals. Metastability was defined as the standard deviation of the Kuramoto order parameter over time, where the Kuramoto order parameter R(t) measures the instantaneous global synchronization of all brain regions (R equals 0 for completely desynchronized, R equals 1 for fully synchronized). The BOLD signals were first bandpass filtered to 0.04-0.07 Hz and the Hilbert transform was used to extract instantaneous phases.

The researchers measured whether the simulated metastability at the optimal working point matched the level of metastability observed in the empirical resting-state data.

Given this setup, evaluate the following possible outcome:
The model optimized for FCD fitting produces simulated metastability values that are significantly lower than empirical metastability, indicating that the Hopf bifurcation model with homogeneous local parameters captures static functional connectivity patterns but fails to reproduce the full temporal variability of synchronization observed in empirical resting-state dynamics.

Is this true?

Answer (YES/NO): NO